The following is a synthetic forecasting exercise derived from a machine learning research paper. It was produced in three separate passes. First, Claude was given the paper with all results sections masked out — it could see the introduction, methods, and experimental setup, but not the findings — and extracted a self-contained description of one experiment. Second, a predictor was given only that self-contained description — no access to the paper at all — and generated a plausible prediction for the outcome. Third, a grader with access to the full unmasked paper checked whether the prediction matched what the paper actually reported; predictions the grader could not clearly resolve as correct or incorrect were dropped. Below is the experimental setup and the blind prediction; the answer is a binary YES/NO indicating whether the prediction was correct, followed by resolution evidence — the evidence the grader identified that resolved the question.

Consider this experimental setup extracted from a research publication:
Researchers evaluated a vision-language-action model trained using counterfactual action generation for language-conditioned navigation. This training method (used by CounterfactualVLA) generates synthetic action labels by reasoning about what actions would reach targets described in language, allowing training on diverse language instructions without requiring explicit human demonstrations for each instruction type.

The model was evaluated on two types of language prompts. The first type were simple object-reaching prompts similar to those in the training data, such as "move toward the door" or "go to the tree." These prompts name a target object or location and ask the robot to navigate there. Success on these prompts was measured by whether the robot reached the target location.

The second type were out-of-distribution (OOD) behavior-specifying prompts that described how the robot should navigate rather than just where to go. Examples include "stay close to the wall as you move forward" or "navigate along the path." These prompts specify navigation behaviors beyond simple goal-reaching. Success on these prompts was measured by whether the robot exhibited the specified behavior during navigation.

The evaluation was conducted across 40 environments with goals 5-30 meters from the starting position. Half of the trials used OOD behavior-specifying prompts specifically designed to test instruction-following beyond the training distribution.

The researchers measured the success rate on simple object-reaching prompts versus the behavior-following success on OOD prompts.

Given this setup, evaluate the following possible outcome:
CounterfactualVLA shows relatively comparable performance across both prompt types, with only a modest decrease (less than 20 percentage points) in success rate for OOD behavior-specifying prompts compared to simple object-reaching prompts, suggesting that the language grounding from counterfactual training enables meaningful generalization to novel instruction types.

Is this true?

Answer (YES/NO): NO